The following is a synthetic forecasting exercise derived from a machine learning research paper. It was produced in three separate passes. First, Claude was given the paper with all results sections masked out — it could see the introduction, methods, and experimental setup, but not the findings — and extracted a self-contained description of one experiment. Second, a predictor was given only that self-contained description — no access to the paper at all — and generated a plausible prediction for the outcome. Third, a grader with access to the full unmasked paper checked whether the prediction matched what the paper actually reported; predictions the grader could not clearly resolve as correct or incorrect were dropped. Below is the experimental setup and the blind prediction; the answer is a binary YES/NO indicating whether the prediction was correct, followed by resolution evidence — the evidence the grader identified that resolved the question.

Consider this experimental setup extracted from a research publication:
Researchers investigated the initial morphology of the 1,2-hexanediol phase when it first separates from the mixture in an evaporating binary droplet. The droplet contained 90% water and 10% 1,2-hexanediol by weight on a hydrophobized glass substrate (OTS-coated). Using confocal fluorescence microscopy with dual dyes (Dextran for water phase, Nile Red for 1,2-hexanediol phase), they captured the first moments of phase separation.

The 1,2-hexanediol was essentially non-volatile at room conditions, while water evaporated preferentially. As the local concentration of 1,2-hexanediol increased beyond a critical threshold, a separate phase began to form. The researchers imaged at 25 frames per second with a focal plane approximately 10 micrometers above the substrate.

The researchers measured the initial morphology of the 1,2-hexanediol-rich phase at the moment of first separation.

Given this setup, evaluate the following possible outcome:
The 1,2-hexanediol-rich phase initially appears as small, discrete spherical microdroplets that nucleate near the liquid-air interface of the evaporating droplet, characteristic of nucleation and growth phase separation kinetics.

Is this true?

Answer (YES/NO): NO